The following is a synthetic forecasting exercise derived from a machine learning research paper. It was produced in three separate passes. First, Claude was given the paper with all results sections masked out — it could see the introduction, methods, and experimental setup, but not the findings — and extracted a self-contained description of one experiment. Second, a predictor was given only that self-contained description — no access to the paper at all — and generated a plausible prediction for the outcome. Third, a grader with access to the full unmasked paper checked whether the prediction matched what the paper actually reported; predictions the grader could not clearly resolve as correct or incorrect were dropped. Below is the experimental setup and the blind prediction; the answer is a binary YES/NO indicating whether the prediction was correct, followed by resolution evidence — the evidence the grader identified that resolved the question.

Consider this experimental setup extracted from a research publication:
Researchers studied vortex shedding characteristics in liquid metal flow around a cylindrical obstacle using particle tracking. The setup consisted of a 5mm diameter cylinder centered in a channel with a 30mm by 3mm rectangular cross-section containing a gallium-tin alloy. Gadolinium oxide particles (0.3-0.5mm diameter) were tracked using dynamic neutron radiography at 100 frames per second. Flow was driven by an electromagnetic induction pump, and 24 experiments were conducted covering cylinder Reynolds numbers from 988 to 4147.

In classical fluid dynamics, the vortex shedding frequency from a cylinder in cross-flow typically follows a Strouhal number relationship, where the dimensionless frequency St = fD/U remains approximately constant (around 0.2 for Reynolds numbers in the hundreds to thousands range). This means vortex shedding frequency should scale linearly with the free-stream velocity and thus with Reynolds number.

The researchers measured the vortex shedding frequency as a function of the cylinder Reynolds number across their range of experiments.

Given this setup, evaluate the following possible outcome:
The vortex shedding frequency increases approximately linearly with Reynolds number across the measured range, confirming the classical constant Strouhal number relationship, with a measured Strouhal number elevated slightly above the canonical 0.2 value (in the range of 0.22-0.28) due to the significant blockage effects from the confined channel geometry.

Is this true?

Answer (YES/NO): NO